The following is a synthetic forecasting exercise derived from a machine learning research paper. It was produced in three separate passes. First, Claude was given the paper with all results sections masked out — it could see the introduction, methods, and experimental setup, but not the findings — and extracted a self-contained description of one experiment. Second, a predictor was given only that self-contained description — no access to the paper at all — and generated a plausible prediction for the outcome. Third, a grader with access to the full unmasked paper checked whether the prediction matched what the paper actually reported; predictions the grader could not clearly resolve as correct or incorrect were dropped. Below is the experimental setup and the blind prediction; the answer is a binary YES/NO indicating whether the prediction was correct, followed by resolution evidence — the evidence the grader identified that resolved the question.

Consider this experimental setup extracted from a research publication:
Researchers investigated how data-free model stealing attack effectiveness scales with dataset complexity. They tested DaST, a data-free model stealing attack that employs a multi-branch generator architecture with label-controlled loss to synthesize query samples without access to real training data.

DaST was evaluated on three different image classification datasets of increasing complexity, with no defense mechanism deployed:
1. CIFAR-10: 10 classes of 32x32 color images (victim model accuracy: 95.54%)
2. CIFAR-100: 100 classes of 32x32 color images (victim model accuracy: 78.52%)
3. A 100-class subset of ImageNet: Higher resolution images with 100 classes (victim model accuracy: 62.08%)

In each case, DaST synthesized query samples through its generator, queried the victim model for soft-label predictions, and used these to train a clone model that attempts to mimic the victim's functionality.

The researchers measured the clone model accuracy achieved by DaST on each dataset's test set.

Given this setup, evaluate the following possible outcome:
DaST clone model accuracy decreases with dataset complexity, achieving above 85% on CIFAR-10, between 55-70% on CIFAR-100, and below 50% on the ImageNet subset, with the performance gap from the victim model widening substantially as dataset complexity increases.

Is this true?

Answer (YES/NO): NO